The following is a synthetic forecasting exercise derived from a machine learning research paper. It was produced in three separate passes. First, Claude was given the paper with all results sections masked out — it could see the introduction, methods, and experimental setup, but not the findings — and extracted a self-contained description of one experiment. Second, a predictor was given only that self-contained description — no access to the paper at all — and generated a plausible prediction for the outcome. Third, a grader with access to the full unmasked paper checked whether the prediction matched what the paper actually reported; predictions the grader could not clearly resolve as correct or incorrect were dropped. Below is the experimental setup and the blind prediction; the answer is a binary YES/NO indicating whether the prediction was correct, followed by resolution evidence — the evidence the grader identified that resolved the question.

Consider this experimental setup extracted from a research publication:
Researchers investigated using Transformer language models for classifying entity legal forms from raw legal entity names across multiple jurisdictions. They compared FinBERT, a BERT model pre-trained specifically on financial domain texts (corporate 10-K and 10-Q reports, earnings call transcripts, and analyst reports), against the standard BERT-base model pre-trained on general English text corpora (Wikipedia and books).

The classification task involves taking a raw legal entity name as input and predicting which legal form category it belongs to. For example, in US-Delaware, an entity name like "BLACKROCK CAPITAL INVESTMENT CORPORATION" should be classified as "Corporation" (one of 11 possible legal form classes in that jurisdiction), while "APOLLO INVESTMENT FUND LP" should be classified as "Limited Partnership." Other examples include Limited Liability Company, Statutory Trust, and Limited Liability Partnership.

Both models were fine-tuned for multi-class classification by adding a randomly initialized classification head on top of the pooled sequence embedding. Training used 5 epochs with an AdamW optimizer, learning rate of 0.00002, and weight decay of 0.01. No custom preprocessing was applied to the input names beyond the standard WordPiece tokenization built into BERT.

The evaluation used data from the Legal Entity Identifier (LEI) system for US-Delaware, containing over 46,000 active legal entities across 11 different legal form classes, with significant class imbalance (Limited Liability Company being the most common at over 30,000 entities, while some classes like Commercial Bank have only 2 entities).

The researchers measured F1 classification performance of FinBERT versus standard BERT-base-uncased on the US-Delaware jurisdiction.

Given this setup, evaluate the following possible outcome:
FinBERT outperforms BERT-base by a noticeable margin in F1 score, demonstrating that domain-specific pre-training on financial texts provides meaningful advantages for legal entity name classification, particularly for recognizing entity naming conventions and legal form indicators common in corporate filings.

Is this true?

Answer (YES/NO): NO